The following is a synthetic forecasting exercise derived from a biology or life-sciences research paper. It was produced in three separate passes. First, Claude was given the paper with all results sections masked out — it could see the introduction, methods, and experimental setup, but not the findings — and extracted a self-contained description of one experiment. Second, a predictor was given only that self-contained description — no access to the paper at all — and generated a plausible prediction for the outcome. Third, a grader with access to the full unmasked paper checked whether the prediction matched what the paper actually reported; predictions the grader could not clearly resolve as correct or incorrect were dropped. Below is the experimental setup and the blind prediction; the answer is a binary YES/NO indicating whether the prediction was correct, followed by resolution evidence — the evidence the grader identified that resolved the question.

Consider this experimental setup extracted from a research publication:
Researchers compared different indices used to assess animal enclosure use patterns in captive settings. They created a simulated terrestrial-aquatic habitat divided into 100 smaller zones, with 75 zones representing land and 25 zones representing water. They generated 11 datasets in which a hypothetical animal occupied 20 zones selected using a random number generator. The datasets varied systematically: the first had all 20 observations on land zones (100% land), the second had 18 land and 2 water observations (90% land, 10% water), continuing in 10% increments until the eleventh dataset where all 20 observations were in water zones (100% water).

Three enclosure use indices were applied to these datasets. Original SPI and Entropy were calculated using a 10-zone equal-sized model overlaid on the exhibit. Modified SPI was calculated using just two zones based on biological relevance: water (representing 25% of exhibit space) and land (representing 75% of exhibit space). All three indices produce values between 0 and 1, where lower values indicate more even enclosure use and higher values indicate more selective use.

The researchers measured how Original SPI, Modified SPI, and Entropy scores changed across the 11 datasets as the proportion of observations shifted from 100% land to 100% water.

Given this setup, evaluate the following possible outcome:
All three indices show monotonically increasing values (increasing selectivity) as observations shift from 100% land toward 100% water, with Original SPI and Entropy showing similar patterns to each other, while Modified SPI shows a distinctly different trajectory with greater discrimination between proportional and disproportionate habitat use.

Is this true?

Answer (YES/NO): NO